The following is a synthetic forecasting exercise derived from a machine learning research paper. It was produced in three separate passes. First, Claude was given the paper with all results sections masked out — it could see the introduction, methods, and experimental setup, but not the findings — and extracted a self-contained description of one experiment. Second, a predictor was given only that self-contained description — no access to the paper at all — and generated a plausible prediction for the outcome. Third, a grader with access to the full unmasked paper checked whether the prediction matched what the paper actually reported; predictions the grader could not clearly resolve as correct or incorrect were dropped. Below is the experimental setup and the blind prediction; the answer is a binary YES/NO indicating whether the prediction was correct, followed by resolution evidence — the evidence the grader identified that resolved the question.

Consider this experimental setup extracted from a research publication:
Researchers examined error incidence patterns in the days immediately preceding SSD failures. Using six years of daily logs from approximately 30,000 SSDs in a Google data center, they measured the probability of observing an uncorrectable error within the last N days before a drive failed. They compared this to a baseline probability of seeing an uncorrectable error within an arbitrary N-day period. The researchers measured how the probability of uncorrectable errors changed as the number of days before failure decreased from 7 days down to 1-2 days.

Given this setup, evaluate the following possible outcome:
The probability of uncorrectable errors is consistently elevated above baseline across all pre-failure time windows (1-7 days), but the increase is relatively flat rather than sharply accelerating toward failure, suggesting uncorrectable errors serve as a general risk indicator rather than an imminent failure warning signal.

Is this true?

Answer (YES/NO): NO